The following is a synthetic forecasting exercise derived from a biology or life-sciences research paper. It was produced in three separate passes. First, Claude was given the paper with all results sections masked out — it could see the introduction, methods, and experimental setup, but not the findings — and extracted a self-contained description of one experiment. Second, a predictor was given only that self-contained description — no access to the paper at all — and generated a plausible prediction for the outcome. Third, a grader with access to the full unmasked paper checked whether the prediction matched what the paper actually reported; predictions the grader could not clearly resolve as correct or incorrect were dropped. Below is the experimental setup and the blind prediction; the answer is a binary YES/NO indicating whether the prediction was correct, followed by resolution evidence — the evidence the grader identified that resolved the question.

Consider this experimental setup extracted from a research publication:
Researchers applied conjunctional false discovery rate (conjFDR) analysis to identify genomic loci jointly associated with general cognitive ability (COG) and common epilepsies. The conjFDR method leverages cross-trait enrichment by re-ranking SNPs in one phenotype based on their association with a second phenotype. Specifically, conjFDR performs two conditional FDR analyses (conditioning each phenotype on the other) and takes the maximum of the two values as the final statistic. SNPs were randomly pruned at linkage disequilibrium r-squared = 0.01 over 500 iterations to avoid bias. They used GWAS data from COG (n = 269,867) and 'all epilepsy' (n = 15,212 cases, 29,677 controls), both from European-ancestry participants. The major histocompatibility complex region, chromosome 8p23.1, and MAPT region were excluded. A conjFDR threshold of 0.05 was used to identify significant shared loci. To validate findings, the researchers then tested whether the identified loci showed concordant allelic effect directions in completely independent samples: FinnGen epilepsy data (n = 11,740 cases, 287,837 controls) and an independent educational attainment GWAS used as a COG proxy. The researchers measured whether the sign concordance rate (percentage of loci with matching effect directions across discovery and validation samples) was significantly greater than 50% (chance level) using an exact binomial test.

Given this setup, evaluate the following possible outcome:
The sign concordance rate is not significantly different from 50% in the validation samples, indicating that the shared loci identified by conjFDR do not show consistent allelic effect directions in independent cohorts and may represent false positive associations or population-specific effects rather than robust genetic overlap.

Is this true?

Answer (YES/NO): NO